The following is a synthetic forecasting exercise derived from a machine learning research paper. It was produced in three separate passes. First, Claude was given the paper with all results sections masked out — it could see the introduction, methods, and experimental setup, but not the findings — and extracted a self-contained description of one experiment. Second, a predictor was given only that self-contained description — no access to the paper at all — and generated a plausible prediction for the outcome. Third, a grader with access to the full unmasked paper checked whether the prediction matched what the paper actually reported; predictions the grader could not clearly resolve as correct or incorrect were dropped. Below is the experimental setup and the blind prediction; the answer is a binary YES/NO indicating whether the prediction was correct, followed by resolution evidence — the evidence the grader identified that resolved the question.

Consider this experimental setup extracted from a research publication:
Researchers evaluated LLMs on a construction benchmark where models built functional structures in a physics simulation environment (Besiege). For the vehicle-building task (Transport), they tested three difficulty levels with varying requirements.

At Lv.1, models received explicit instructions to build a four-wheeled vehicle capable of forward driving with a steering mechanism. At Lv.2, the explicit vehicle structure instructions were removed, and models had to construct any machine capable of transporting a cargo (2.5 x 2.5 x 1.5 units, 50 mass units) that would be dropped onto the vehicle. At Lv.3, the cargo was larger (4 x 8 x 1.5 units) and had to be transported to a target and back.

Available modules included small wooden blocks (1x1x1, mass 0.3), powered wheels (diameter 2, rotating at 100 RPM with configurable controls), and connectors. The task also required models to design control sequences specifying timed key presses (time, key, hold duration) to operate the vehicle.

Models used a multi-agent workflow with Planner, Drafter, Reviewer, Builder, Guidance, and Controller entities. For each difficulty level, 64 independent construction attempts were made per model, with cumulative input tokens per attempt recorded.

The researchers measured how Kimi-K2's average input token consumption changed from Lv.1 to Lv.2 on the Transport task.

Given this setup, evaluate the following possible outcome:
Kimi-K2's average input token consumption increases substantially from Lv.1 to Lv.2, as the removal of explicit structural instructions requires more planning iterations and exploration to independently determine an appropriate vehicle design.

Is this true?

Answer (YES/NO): YES